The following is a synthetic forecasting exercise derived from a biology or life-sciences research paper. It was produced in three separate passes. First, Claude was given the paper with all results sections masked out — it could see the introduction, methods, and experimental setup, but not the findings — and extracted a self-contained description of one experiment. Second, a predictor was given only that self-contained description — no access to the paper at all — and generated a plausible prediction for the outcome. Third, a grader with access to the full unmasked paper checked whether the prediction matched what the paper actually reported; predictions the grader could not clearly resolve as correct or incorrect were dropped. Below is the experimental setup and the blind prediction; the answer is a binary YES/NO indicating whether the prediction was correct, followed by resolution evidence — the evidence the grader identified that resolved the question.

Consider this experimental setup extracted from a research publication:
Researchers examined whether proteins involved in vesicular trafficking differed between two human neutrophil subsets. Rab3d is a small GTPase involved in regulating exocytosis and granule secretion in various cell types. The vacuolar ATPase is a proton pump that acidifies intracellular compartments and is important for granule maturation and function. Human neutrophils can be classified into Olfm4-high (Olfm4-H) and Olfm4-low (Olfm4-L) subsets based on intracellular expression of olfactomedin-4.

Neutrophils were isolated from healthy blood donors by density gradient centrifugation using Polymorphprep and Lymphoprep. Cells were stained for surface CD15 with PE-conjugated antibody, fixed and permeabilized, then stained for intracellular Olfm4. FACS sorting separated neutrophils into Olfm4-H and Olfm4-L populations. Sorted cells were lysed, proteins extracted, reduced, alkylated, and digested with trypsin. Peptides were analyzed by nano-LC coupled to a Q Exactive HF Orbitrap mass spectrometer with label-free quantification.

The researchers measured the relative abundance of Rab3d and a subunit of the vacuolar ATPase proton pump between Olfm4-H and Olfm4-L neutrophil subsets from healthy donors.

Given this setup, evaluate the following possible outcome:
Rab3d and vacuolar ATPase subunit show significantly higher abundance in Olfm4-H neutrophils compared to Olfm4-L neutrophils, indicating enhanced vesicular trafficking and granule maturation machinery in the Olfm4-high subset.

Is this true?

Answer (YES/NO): YES